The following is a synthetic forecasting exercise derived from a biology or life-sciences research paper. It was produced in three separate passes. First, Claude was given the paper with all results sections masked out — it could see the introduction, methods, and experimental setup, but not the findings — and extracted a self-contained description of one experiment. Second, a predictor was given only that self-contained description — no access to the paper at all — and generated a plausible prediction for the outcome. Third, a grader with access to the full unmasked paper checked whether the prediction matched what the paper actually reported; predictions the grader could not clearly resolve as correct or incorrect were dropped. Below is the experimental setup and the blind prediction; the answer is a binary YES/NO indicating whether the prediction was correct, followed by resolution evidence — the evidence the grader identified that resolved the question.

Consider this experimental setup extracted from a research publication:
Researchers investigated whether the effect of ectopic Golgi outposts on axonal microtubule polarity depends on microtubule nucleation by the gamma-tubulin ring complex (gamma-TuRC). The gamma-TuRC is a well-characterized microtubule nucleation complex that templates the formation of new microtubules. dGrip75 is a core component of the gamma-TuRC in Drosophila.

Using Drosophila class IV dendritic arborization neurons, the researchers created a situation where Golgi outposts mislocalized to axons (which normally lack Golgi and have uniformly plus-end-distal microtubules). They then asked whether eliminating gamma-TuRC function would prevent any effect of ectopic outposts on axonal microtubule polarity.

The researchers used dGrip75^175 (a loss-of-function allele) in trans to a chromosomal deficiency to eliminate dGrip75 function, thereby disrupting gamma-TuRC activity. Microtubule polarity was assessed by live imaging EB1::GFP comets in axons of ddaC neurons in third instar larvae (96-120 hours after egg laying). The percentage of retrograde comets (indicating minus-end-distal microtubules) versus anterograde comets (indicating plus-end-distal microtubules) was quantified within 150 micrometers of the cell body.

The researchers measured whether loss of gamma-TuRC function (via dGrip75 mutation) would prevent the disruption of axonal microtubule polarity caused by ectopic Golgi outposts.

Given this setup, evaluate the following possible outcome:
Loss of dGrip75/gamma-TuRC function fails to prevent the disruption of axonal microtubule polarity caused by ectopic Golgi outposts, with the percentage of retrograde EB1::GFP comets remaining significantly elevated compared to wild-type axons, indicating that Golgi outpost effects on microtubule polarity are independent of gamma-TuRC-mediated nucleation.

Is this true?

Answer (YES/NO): YES